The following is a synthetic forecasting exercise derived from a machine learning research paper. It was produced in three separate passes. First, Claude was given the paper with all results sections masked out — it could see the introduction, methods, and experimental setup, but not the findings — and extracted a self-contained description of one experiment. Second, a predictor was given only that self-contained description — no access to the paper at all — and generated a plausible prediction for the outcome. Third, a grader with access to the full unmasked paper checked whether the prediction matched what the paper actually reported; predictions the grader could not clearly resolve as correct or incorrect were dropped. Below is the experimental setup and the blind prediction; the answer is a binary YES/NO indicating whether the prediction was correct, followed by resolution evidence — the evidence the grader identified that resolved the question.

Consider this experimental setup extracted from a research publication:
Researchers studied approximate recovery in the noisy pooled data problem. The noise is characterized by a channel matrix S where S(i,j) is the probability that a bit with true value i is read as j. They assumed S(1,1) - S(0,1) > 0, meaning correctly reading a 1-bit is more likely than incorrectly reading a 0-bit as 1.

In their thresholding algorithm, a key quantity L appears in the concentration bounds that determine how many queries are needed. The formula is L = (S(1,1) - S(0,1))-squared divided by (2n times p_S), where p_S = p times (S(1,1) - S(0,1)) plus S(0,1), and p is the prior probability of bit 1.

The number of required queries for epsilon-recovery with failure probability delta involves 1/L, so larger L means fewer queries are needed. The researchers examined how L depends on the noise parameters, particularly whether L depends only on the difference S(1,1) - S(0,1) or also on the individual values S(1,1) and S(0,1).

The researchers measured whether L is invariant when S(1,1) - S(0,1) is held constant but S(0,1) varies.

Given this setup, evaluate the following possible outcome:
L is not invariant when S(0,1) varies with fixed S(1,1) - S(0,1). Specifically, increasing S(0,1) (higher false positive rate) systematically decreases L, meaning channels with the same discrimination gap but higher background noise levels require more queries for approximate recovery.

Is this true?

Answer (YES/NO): YES